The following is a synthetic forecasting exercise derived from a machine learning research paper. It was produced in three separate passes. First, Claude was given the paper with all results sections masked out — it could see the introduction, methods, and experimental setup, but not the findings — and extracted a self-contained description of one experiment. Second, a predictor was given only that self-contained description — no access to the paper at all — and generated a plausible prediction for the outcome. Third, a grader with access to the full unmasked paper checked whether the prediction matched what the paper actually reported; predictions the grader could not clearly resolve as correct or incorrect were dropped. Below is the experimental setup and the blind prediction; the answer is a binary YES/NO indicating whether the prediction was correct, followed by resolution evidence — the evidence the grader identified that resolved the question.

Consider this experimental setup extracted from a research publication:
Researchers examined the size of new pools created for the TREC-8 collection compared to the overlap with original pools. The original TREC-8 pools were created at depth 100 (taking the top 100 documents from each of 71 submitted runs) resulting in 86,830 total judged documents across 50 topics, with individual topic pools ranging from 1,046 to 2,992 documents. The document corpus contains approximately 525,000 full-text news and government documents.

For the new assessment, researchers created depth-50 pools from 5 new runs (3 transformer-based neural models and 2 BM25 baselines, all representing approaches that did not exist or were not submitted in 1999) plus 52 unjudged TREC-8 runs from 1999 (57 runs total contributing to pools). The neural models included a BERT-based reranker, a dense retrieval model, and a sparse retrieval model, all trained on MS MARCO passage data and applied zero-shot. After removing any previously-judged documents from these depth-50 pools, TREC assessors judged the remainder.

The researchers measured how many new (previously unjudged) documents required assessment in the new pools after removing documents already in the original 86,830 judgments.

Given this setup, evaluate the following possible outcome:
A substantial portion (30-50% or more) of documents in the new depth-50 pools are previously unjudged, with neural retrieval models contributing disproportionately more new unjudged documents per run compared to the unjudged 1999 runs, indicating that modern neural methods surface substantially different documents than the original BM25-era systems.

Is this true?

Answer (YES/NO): NO